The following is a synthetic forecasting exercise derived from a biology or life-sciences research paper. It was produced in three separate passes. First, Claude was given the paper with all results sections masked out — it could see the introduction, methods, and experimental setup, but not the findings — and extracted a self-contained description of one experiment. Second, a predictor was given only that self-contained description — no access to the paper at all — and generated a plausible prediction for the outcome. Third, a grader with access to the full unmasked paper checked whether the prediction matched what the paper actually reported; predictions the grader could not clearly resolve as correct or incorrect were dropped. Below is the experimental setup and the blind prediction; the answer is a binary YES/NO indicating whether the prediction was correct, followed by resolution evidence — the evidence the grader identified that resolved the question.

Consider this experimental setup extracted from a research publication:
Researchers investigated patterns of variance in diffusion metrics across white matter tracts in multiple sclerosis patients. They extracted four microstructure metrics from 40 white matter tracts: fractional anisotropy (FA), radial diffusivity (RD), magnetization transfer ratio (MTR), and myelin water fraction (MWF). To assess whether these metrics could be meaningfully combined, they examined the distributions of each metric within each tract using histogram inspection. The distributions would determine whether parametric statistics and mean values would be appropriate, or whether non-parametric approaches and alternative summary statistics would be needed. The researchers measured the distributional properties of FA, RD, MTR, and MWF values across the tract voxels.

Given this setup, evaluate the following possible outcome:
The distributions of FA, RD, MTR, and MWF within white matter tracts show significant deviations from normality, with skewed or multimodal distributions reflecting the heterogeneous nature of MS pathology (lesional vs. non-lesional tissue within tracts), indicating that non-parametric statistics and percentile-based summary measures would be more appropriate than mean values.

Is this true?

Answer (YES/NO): NO